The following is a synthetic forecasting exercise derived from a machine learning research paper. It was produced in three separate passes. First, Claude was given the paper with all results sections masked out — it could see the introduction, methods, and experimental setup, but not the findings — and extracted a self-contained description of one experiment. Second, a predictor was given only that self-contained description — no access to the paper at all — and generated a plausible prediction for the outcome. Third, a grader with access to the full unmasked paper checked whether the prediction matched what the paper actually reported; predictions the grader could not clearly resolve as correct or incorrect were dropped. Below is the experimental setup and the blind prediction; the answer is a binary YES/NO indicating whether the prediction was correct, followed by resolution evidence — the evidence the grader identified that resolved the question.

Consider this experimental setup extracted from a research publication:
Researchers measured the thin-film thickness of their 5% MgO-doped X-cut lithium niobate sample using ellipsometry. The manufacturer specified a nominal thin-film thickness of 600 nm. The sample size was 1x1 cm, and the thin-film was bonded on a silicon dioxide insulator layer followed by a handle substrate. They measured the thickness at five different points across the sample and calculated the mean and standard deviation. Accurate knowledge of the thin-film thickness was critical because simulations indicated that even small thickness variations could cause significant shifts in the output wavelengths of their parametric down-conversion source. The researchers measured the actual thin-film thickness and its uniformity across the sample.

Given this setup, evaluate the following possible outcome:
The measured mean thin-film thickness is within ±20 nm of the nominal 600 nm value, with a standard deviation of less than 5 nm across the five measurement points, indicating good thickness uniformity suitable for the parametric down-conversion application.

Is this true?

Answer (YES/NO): YES